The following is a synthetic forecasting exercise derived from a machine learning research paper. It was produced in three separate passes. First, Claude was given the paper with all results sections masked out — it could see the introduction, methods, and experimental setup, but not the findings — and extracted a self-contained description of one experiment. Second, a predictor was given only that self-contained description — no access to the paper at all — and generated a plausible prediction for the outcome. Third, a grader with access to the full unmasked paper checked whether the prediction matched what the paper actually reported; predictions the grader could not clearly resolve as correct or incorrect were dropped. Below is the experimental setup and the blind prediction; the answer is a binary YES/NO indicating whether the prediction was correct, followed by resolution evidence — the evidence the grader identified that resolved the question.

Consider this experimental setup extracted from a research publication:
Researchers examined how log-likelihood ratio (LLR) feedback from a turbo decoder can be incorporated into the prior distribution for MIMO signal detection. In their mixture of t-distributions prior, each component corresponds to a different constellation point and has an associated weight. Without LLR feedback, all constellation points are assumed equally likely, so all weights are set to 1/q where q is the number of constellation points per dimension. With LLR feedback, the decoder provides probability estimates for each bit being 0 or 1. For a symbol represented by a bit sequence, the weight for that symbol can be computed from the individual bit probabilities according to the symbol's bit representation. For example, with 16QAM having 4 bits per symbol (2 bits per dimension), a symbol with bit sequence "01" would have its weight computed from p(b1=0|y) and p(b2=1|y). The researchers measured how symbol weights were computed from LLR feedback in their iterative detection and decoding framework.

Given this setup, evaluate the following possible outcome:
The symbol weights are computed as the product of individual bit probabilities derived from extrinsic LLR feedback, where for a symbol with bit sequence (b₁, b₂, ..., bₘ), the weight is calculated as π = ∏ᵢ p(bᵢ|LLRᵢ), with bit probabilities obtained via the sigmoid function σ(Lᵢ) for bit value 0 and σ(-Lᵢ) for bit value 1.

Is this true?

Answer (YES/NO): NO